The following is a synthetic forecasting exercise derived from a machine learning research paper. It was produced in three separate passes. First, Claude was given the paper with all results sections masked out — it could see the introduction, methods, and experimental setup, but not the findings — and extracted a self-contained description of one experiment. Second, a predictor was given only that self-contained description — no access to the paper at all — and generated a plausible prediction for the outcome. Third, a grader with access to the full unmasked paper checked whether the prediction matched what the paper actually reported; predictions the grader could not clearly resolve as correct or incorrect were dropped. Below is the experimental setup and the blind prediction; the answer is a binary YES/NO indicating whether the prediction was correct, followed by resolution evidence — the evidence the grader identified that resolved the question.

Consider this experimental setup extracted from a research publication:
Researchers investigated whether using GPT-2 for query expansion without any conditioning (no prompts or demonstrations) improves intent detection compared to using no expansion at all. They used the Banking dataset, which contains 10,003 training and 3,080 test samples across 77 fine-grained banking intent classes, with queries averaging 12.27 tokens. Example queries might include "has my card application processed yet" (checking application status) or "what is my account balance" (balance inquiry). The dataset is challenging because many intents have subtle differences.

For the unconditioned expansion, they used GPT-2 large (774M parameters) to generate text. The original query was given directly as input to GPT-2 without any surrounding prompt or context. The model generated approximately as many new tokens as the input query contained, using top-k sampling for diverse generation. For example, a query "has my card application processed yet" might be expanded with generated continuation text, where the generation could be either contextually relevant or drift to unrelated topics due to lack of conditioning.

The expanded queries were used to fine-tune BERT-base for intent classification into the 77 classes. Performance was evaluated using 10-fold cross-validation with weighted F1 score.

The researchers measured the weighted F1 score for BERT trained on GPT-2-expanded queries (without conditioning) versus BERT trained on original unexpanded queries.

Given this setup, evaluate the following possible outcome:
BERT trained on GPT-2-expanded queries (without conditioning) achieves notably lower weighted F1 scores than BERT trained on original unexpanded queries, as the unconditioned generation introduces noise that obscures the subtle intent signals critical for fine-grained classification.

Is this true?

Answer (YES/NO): NO